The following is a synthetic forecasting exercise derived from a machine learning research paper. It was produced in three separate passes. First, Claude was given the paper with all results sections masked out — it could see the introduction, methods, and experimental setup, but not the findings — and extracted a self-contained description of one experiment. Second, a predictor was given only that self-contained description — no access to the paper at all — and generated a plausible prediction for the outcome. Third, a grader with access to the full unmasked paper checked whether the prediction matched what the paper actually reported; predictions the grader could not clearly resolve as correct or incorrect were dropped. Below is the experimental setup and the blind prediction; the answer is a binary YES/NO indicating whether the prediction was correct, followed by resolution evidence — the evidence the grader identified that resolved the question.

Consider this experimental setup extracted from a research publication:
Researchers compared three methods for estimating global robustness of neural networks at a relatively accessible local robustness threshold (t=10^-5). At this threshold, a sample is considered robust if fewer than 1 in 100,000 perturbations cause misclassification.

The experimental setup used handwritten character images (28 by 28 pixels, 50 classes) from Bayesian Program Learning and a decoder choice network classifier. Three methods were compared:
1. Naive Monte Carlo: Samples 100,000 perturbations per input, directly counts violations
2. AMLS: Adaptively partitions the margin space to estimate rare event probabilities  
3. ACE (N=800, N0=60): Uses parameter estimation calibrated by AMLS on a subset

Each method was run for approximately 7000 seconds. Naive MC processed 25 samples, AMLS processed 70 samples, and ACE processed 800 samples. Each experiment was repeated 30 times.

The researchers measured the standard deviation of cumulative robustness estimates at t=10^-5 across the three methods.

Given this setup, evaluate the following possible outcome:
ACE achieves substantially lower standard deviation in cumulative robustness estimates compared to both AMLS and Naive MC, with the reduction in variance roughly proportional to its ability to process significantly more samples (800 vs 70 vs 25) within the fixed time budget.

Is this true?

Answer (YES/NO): NO